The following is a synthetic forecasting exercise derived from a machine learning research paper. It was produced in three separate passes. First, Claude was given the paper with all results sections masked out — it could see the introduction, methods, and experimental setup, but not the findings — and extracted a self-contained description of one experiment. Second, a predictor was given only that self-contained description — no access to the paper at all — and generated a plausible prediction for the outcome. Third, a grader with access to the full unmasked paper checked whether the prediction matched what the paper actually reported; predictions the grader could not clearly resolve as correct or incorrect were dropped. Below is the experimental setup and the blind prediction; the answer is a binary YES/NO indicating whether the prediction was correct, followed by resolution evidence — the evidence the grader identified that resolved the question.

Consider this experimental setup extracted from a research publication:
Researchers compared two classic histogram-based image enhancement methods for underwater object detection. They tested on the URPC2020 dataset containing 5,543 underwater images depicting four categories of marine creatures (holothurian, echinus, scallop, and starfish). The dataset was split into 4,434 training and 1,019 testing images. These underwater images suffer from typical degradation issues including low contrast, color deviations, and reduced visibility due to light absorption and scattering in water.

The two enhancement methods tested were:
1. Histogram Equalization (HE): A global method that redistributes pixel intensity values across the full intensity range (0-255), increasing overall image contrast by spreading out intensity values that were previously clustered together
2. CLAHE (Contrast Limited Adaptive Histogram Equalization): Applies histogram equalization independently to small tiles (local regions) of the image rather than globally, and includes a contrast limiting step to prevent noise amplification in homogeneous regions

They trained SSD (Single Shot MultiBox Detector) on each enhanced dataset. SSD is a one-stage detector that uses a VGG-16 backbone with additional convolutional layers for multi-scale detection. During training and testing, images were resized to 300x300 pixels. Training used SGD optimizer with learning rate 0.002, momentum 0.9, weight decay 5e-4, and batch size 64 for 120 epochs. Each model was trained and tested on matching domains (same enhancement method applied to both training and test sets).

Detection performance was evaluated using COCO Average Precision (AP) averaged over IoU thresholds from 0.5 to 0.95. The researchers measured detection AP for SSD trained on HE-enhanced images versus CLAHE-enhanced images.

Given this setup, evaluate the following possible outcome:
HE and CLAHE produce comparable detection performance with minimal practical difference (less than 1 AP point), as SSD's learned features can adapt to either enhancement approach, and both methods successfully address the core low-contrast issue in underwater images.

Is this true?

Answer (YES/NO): NO